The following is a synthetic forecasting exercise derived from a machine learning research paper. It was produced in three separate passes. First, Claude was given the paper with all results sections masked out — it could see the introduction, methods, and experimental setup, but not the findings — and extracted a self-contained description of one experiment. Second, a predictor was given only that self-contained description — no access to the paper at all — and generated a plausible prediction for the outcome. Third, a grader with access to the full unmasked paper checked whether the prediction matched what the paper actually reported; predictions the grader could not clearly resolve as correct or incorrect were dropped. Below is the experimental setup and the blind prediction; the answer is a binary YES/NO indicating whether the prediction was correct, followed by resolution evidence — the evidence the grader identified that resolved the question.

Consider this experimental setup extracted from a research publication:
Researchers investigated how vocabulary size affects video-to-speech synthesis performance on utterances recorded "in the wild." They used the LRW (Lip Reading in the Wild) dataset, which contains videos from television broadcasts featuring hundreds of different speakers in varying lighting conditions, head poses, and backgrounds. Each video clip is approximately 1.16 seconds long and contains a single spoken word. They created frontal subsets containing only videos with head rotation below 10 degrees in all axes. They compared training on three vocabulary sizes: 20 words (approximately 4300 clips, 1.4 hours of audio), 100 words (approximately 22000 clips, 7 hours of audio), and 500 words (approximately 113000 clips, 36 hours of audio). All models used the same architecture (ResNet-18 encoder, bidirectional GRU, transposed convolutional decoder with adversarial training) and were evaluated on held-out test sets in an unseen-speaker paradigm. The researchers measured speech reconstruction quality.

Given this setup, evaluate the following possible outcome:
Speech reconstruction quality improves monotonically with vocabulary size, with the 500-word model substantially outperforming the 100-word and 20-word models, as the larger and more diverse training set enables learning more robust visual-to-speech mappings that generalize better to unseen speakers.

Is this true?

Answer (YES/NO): NO